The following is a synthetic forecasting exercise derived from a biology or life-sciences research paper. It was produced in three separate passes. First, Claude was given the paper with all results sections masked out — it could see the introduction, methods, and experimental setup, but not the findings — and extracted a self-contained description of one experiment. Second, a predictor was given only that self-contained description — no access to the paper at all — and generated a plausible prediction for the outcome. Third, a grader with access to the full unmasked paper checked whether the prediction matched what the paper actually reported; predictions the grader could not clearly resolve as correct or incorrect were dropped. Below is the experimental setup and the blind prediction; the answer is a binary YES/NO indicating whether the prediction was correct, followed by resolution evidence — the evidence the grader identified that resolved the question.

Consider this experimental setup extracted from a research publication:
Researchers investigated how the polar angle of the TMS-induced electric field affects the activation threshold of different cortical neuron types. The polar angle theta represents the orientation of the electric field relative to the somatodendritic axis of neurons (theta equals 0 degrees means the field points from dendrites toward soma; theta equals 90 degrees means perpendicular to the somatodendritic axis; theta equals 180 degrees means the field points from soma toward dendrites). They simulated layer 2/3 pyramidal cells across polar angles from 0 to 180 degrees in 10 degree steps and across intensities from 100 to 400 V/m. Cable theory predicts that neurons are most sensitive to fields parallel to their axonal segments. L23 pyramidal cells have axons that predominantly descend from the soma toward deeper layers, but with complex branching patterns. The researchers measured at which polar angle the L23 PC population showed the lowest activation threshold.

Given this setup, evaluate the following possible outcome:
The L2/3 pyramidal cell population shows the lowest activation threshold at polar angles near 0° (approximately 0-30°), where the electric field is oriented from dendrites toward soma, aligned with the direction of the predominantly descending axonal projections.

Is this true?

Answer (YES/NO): YES